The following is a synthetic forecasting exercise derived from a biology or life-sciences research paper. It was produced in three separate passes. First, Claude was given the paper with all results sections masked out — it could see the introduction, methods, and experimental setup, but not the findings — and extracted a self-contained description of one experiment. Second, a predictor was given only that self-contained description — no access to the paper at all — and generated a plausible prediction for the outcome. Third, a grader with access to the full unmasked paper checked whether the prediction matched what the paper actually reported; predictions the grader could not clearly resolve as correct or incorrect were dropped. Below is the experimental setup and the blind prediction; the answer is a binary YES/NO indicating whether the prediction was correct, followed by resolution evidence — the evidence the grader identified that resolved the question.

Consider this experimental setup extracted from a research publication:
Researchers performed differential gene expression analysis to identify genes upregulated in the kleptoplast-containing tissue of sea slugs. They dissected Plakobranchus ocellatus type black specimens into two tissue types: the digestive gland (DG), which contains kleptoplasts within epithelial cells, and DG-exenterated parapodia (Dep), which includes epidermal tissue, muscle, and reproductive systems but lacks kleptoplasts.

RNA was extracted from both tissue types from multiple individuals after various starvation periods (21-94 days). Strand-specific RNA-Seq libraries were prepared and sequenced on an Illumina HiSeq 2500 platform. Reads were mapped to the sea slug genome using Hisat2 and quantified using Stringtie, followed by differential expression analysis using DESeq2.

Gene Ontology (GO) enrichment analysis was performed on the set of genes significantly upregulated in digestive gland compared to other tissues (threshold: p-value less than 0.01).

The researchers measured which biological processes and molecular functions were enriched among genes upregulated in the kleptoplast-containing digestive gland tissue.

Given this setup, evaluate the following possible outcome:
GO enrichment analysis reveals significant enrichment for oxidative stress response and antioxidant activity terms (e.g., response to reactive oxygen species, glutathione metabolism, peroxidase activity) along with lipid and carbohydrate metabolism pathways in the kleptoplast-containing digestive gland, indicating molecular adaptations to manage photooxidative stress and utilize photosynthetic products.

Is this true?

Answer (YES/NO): NO